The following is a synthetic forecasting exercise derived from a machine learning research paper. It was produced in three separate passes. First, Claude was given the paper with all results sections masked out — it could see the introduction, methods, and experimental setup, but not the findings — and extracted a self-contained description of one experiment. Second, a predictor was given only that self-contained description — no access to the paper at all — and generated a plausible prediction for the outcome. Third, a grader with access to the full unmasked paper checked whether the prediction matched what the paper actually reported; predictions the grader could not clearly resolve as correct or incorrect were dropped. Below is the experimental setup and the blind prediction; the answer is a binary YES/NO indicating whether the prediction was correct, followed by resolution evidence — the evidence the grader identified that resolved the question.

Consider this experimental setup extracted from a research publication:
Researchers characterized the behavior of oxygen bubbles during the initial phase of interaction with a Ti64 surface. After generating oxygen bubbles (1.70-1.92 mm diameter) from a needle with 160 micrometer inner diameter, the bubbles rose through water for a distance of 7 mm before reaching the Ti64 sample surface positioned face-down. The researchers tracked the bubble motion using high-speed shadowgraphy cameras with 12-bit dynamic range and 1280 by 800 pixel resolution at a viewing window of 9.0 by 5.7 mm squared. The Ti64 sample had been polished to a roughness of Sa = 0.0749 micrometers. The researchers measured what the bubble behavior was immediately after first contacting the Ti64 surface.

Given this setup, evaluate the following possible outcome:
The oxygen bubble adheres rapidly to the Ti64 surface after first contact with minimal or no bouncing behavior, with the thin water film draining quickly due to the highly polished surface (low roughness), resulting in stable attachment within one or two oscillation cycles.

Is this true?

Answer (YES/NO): NO